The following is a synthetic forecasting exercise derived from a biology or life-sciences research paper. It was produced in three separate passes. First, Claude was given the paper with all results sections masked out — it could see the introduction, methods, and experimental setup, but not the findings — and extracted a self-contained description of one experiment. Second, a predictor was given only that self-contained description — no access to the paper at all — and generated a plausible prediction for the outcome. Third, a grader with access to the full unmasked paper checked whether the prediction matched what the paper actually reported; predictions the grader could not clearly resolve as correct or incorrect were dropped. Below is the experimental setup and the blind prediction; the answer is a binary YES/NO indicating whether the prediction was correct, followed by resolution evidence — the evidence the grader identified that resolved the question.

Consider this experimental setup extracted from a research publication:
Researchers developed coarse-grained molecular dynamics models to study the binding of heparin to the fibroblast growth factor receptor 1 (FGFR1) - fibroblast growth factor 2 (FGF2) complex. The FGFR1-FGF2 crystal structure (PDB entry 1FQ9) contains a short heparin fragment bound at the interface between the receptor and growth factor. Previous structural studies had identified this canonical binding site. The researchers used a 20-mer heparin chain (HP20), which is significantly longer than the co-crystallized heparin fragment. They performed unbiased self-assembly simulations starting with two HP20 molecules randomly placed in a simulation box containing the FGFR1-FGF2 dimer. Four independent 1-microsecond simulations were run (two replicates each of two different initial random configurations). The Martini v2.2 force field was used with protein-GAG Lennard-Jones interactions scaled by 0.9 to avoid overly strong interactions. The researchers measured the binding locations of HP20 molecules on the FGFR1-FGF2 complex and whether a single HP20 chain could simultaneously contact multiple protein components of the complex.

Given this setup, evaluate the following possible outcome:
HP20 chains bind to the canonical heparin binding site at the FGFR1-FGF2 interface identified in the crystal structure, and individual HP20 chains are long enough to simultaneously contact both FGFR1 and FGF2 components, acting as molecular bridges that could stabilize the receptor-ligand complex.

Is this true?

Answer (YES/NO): YES